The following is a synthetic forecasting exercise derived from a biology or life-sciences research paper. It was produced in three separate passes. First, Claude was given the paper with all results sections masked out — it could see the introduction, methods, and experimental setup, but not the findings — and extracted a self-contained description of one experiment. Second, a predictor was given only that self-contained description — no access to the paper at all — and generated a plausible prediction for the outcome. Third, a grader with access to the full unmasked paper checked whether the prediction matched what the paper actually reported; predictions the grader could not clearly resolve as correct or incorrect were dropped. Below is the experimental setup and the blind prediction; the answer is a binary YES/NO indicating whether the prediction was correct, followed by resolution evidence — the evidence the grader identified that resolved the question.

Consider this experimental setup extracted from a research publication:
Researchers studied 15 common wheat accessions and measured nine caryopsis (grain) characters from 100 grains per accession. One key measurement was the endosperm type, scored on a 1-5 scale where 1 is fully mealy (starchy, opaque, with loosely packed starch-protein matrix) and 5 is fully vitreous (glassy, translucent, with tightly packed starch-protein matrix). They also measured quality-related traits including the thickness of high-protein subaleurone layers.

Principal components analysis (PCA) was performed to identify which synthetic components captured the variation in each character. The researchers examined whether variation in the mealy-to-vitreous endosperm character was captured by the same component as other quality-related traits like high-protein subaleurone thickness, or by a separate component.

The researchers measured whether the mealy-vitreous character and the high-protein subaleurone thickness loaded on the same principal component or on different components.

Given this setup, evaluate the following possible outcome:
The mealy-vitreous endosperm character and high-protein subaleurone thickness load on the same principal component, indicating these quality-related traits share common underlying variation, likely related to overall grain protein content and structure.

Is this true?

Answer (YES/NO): NO